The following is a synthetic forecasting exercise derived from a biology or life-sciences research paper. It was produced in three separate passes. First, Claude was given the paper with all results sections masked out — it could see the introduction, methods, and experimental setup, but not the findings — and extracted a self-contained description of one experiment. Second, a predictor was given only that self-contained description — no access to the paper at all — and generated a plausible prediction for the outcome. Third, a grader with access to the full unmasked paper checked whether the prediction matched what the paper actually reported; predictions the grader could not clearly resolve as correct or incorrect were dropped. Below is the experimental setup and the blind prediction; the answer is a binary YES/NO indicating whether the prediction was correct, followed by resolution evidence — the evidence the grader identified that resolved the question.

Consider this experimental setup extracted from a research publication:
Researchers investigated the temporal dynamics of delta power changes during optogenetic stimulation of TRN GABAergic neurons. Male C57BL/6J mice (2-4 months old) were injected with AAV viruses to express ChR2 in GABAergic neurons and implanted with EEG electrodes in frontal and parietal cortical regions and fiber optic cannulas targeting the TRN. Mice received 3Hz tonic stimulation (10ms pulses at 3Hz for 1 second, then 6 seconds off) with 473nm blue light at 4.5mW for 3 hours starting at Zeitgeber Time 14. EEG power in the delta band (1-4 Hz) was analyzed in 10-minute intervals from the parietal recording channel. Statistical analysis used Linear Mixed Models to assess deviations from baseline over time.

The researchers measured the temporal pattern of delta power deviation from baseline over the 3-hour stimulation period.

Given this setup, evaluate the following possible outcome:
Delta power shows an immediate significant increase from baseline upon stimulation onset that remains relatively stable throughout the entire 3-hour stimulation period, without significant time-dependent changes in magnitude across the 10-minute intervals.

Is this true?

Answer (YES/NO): NO